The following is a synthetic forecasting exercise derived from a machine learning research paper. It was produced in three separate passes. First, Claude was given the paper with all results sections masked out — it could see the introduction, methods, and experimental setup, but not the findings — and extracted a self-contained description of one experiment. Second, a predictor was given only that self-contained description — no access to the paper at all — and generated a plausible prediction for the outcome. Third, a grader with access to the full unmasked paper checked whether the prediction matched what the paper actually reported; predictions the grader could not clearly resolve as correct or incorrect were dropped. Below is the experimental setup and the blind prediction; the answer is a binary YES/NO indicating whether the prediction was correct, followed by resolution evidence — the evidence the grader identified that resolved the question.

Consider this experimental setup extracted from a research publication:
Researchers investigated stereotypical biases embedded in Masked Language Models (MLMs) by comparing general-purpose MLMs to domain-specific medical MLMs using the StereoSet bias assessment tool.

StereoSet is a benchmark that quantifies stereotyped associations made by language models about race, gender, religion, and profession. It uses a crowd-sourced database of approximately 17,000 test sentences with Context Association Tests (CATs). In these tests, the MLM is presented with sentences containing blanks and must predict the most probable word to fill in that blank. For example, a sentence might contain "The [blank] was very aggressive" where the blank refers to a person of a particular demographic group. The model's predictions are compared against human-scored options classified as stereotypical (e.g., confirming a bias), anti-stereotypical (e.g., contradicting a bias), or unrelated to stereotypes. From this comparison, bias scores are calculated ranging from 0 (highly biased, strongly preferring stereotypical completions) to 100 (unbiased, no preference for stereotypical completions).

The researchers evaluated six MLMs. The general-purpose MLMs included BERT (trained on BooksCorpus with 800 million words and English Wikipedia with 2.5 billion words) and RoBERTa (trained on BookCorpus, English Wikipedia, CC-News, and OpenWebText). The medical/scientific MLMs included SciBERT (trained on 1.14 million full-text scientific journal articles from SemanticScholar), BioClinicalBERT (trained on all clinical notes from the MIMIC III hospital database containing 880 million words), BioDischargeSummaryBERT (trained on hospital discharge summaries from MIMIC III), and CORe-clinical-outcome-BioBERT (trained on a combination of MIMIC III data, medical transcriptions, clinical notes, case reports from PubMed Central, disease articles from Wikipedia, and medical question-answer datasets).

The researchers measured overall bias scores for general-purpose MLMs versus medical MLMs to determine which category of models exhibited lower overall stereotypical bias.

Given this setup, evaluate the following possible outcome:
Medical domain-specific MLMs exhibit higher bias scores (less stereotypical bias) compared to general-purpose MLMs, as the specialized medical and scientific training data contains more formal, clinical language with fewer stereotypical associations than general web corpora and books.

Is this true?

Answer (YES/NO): NO